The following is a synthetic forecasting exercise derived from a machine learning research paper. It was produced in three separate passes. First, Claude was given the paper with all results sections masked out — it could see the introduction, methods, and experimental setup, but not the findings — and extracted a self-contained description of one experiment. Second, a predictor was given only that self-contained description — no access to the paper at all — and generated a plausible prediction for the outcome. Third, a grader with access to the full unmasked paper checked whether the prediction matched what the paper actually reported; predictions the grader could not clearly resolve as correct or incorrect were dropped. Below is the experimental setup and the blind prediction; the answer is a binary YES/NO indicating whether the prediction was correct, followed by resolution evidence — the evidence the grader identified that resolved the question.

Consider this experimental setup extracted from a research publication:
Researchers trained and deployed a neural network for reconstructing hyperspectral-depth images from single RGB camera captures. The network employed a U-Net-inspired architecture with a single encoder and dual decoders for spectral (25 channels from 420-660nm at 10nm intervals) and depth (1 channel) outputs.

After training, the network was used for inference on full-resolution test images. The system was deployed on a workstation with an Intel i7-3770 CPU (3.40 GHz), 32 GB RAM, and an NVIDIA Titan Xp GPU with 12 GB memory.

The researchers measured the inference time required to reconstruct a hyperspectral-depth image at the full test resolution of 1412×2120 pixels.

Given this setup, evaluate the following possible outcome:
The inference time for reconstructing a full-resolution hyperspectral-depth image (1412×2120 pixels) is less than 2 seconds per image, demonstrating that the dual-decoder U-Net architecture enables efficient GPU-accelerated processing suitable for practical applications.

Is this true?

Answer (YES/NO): YES